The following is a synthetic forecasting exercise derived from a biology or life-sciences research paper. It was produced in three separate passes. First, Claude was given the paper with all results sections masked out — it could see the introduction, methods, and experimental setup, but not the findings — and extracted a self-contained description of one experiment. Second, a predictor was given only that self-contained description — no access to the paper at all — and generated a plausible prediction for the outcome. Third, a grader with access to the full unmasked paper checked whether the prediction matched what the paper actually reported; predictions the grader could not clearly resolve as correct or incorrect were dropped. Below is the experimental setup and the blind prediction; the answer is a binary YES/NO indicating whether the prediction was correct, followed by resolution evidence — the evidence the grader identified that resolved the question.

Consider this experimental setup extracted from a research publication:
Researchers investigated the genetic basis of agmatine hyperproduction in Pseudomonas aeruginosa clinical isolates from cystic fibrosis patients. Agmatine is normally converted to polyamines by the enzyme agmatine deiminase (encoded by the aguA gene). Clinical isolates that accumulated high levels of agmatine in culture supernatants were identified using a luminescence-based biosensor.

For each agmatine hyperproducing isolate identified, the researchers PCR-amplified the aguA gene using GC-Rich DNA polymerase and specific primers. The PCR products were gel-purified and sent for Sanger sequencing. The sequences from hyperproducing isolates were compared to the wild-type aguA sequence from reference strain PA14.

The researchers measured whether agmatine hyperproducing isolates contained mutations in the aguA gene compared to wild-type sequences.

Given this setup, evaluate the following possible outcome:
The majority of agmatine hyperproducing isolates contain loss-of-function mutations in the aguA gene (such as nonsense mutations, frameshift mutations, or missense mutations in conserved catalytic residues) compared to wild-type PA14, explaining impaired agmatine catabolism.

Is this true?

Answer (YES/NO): YES